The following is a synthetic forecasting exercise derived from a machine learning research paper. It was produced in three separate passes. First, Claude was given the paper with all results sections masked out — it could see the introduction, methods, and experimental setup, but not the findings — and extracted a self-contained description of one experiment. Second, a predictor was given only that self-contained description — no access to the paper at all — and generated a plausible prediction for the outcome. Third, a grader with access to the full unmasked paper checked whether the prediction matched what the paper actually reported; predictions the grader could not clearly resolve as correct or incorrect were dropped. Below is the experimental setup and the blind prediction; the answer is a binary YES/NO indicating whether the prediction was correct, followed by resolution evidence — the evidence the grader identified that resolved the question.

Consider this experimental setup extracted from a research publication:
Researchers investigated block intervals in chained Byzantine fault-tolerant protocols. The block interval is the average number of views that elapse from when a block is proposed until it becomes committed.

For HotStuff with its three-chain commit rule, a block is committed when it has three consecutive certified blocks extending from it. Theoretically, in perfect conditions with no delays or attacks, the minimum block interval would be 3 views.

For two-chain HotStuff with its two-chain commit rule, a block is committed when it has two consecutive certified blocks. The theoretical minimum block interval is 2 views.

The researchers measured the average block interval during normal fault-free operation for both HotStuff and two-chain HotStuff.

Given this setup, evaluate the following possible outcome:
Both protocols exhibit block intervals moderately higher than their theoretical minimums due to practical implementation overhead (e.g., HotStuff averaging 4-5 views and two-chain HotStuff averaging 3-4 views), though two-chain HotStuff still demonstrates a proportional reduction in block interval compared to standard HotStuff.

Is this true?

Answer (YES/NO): NO